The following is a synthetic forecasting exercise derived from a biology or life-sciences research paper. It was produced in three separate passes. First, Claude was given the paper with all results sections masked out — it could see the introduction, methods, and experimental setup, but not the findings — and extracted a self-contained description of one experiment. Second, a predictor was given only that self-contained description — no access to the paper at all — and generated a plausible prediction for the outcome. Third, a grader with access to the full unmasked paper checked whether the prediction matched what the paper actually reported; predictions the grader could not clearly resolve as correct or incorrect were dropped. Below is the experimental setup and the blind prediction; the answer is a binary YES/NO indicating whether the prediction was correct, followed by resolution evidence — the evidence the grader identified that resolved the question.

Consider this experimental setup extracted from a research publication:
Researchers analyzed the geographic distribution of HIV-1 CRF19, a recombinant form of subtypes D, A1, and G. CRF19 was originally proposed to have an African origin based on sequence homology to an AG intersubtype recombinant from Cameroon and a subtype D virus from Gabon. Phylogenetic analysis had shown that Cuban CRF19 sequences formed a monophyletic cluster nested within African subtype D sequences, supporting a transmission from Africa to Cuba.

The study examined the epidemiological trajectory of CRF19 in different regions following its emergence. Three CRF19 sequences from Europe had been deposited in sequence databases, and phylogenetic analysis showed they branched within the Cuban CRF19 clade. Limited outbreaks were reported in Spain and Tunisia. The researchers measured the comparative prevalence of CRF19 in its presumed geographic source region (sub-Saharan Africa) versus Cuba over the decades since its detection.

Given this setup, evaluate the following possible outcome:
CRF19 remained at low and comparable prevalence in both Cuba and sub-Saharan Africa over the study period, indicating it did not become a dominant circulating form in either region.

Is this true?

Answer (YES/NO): NO